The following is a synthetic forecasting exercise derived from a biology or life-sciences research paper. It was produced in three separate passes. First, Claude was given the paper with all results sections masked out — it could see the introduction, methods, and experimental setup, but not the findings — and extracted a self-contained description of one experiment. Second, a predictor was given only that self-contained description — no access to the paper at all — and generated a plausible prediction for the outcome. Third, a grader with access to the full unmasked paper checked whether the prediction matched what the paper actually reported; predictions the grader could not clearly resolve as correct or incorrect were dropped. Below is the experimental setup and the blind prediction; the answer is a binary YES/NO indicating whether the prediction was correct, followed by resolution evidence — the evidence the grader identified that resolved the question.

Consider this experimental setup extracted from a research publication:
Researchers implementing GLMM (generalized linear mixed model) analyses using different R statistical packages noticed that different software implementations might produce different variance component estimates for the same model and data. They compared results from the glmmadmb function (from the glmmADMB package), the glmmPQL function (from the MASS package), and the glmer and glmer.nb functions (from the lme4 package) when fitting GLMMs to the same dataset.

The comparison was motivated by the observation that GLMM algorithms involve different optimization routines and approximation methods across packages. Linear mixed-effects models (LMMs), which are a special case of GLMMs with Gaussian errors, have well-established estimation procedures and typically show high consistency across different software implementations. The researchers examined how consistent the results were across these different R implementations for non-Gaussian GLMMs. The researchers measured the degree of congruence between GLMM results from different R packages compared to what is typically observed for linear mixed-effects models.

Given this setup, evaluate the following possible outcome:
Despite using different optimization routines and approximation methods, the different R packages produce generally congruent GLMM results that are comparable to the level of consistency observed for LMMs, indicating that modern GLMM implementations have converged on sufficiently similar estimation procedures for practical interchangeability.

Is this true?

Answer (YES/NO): NO